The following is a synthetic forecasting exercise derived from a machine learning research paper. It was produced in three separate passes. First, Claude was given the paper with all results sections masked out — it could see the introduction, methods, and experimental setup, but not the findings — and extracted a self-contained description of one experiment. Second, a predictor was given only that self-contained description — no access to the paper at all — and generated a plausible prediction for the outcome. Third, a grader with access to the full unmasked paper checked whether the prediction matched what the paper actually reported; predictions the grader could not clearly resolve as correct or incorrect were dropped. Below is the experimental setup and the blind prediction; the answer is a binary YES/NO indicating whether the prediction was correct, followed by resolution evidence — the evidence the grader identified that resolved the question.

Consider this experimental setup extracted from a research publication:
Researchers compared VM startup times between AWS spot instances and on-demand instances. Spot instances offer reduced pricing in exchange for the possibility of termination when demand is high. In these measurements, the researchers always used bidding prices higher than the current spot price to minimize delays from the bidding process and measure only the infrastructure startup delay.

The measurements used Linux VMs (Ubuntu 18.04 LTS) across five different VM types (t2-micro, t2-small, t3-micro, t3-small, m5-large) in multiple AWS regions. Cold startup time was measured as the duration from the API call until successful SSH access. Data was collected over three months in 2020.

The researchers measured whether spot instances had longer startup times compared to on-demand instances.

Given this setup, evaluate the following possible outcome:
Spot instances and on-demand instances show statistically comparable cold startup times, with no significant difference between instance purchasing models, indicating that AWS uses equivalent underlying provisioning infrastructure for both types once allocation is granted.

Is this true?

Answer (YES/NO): NO